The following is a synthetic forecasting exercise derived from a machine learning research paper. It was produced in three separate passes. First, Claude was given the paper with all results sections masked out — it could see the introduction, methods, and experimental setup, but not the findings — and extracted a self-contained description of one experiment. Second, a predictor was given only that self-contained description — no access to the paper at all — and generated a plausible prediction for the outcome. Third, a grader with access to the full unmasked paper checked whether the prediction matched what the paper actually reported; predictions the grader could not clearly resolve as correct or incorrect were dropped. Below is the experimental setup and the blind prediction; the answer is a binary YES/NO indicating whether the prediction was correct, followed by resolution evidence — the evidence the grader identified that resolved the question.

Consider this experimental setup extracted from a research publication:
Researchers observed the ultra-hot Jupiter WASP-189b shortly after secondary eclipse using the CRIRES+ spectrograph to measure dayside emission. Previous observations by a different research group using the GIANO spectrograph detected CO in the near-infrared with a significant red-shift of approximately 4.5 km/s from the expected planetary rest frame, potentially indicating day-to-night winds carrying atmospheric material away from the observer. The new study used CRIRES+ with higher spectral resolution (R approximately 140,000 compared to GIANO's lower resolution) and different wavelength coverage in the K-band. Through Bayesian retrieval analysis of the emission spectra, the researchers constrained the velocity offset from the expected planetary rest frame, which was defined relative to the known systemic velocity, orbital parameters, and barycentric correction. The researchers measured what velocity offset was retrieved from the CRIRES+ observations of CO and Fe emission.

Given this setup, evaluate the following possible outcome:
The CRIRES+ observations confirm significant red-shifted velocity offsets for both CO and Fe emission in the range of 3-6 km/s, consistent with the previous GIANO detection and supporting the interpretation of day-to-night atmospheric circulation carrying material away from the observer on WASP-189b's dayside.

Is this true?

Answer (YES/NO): YES